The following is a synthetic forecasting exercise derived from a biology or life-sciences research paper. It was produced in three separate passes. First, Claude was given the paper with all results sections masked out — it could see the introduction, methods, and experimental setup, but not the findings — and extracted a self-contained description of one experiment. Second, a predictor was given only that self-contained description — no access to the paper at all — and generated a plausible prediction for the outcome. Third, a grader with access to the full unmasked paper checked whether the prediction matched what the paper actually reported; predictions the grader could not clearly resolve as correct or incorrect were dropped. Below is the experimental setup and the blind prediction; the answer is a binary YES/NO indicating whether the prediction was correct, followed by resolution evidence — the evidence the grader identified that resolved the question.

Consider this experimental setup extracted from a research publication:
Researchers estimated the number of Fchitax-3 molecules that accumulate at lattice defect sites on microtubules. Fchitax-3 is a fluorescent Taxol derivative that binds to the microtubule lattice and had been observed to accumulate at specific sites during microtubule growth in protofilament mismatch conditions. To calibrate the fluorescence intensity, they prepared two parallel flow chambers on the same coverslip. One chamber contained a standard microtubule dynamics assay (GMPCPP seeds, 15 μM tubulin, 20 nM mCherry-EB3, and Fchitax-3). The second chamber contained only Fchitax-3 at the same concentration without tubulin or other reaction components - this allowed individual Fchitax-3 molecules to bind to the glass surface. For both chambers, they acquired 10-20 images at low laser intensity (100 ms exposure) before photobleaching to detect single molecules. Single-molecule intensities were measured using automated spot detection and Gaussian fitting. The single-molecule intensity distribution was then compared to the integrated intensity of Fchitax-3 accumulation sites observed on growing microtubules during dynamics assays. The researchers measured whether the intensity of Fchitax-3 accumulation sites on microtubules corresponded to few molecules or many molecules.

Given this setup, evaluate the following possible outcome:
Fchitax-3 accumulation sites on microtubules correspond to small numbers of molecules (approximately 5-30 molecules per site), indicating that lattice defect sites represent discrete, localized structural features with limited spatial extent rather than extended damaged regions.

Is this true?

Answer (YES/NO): NO